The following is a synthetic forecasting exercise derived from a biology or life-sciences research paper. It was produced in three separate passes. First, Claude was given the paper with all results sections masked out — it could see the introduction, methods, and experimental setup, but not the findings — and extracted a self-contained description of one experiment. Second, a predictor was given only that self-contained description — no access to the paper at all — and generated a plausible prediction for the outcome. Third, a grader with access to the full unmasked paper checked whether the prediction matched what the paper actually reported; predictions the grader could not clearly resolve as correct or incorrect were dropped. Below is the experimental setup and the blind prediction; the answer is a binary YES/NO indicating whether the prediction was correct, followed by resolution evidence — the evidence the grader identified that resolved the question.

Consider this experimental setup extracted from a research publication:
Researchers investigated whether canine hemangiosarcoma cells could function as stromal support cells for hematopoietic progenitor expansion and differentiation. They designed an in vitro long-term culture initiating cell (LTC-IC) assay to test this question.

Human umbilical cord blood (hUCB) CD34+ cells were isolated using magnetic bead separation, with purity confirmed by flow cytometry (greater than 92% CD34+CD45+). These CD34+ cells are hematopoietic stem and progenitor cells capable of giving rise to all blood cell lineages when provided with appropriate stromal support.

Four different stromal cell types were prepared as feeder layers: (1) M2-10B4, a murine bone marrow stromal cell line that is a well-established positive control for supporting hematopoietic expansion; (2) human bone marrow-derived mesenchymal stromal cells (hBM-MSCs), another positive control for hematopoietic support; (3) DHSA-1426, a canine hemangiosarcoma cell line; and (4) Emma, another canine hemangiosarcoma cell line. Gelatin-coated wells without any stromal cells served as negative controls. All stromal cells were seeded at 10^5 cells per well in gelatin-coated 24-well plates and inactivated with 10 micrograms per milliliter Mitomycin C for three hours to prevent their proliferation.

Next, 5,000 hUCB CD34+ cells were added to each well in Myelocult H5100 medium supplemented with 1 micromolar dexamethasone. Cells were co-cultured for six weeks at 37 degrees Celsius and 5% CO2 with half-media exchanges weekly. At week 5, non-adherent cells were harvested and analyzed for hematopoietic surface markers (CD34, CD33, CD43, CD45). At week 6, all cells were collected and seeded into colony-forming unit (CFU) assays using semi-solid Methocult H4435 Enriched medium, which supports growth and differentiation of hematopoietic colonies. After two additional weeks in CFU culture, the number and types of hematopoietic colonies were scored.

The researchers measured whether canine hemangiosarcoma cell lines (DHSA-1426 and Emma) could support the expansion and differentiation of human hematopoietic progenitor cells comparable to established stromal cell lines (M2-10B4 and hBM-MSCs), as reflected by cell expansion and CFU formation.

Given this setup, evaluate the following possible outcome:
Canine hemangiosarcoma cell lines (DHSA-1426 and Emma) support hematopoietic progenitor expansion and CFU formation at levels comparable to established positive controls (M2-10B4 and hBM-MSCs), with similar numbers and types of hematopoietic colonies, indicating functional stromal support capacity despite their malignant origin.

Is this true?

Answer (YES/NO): YES